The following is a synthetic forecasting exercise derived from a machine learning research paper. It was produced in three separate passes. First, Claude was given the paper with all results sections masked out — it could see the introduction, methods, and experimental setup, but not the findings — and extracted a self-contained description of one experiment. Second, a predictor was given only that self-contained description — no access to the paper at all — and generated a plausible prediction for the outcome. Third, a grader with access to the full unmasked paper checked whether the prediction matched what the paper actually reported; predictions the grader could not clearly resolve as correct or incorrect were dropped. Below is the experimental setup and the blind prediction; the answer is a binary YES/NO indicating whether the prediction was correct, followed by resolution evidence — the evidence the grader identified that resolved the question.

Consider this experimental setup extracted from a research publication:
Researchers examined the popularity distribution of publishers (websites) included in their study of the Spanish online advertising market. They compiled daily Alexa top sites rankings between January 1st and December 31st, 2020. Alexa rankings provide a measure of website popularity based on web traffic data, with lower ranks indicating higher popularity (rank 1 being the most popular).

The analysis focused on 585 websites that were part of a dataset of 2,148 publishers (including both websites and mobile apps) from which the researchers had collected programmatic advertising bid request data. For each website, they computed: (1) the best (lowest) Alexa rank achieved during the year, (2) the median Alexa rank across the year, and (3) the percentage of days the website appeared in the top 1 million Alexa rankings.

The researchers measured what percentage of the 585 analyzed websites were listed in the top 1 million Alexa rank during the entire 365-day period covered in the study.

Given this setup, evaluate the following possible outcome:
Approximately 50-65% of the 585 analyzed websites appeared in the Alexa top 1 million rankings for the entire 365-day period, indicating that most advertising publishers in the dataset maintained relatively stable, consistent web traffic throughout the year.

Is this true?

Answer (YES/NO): NO